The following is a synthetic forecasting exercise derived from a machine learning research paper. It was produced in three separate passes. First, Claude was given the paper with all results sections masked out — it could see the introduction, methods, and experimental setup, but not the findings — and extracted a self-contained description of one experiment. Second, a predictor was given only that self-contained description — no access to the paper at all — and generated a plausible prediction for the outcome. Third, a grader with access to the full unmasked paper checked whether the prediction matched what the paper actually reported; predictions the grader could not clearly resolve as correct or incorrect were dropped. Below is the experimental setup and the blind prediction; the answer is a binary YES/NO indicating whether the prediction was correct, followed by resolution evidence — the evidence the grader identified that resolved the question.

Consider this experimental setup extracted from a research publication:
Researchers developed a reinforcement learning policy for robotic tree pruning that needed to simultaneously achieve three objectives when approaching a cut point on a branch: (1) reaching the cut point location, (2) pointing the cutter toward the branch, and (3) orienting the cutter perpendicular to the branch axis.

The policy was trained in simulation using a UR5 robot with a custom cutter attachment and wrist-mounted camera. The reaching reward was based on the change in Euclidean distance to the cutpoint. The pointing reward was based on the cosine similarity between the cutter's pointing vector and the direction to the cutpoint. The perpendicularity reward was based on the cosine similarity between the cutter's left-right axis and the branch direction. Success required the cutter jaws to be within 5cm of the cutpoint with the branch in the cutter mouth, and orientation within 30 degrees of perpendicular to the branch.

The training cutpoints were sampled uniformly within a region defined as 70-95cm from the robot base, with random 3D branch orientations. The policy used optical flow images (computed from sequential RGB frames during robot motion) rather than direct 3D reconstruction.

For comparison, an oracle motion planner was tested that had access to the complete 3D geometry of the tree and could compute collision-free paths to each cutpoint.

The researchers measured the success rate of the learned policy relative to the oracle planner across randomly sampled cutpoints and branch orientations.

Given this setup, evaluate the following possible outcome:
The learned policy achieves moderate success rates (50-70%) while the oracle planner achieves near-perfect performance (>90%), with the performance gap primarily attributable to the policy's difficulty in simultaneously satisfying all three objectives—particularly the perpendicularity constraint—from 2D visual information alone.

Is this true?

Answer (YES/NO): NO